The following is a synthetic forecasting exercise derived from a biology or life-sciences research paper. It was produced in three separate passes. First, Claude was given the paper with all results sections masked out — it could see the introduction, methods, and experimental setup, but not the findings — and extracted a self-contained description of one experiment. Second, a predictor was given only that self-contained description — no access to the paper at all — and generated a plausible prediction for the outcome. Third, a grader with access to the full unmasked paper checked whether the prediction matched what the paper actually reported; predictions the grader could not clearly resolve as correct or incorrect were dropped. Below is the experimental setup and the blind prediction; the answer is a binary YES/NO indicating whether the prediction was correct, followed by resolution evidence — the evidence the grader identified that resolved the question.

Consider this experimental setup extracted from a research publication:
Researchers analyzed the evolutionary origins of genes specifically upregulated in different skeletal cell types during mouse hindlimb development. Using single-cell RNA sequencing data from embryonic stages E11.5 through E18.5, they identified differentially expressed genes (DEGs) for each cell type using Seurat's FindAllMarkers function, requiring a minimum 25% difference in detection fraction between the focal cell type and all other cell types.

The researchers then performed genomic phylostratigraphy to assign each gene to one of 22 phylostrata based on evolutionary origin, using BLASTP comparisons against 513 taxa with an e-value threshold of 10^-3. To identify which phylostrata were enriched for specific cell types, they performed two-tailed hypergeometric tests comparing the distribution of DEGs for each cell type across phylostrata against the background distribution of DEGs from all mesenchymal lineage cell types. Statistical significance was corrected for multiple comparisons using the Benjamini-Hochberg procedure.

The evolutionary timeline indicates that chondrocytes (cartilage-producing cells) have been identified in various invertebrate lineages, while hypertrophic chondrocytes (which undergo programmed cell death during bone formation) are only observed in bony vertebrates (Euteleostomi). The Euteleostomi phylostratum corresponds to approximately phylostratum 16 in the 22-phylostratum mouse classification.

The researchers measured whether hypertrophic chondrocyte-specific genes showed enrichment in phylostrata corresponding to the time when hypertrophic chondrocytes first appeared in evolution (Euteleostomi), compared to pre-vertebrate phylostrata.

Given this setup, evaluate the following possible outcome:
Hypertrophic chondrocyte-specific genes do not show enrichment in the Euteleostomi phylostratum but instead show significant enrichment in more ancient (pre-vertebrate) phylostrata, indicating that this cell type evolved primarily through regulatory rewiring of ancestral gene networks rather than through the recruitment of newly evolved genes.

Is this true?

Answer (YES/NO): NO